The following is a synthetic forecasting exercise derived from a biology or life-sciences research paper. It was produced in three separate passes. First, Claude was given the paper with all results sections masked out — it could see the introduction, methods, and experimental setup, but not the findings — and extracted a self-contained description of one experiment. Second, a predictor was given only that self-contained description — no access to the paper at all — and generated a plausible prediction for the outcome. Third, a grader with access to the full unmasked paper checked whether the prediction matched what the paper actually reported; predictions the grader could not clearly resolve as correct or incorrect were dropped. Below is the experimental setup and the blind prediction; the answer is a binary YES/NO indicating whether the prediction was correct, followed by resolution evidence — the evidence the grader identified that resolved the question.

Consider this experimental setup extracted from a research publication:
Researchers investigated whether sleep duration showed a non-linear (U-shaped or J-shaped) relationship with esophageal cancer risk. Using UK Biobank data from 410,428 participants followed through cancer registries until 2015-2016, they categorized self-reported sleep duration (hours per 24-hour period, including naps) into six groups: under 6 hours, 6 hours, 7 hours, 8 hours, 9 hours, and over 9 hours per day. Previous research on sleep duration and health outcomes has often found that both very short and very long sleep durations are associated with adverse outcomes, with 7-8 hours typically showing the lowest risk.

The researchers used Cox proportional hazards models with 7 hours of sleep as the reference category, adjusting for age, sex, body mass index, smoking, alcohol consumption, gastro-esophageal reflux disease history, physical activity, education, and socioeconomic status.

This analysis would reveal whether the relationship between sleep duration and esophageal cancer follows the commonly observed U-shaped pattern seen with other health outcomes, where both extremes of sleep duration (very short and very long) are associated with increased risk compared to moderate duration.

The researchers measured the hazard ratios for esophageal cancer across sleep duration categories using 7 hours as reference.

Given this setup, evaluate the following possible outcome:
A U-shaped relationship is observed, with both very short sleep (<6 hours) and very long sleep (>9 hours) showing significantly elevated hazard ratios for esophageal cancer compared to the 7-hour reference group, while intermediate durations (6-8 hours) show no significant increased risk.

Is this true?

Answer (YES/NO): YES